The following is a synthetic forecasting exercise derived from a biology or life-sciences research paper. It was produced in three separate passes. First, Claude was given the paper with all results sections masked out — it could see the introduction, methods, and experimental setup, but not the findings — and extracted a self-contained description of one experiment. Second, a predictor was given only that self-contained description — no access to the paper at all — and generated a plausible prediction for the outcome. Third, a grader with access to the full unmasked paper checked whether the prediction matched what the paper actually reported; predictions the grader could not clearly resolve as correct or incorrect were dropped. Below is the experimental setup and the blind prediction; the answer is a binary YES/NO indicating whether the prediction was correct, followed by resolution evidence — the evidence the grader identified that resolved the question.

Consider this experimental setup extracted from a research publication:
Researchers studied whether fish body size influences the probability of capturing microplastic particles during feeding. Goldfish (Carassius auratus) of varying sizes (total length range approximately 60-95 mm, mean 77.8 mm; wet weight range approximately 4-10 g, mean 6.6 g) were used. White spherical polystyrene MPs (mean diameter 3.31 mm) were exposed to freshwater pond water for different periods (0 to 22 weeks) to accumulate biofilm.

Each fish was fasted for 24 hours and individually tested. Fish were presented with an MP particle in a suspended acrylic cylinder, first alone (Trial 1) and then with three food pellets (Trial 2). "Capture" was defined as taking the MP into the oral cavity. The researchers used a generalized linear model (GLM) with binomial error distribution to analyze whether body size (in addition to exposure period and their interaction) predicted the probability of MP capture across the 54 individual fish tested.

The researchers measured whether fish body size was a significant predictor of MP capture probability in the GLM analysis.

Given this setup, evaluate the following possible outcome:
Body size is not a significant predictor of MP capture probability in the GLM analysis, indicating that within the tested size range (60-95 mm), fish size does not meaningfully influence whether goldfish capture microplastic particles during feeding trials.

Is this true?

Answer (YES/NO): YES